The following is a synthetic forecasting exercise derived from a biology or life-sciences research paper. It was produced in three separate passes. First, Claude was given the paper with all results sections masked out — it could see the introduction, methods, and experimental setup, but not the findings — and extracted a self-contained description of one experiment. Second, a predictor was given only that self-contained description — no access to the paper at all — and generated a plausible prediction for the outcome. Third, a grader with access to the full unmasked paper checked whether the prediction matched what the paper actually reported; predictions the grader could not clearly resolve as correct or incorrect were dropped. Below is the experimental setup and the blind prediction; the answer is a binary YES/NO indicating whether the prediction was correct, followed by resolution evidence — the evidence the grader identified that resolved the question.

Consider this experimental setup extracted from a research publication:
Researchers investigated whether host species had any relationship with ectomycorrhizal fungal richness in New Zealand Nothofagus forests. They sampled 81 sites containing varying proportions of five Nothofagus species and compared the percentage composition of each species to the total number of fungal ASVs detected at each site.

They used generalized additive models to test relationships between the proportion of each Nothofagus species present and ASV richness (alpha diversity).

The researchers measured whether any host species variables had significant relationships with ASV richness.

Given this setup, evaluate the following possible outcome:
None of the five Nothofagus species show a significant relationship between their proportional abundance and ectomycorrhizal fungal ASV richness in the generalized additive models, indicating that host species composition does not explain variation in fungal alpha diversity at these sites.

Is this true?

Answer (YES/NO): YES